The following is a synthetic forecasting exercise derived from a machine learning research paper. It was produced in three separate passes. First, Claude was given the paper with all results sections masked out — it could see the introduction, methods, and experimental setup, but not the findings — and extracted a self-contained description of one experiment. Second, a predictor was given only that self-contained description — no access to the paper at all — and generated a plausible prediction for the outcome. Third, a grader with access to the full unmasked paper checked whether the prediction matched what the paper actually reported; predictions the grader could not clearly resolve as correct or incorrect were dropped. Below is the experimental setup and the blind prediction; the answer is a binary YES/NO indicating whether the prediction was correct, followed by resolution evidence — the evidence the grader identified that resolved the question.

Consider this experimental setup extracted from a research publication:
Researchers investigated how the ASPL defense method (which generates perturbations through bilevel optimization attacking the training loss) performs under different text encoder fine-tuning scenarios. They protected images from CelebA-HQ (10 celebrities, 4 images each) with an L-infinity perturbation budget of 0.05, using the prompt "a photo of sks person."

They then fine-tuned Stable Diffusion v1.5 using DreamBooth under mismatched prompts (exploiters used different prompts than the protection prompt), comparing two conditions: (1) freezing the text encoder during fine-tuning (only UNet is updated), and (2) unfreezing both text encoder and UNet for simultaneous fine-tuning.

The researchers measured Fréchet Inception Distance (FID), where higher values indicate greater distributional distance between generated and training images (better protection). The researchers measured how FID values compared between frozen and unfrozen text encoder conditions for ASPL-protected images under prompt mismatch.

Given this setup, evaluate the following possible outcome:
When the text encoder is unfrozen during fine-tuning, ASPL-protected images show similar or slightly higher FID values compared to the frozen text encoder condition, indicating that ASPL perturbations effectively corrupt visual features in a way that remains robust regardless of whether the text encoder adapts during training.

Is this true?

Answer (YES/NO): YES